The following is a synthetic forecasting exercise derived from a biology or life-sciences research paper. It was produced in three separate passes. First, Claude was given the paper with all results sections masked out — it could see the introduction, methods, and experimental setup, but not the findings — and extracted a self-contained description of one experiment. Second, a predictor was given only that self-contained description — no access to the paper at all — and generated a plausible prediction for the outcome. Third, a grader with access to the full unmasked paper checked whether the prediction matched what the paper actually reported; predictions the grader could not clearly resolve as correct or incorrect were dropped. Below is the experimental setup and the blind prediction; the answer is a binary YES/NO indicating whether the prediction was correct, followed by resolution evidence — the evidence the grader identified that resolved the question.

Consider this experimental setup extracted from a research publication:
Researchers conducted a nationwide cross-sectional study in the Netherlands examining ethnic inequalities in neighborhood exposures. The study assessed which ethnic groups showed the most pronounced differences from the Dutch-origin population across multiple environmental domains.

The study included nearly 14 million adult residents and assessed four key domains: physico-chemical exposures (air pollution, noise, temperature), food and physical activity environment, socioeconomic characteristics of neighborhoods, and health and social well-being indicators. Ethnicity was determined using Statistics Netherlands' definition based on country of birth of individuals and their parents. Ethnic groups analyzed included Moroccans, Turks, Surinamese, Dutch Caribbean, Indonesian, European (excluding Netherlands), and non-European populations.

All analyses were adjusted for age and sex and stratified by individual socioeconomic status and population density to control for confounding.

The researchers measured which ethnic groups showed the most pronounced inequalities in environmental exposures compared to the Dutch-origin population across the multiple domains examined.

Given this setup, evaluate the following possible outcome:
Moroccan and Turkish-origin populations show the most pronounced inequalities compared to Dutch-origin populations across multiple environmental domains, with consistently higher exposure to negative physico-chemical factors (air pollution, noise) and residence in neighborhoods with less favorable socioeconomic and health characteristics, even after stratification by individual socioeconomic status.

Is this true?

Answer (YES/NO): NO